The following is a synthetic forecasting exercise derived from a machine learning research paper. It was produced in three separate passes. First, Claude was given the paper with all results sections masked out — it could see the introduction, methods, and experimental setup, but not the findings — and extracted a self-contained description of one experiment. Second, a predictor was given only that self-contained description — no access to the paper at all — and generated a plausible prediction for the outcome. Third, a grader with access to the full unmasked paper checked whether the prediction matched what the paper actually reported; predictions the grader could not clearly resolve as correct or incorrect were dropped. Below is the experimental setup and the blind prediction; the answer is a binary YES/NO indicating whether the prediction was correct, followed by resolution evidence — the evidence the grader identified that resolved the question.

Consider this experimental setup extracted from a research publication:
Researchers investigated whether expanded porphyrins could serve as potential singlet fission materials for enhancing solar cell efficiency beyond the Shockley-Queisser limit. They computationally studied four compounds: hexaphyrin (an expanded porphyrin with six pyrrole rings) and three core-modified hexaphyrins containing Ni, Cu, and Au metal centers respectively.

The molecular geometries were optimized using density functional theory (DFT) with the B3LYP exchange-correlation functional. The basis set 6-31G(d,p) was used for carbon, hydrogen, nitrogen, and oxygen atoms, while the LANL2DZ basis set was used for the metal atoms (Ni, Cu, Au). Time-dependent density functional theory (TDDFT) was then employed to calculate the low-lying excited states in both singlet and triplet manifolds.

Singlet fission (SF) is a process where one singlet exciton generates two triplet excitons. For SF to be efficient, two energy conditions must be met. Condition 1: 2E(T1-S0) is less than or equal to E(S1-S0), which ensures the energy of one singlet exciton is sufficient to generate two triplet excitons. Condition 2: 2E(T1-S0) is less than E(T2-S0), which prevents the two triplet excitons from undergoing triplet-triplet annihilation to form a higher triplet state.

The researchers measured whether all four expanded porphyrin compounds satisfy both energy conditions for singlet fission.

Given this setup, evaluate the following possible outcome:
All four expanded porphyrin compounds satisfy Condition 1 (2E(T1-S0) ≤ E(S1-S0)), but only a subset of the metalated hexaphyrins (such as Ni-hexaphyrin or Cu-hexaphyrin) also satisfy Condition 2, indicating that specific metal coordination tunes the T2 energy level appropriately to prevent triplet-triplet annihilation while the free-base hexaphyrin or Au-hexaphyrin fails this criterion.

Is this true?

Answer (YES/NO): NO